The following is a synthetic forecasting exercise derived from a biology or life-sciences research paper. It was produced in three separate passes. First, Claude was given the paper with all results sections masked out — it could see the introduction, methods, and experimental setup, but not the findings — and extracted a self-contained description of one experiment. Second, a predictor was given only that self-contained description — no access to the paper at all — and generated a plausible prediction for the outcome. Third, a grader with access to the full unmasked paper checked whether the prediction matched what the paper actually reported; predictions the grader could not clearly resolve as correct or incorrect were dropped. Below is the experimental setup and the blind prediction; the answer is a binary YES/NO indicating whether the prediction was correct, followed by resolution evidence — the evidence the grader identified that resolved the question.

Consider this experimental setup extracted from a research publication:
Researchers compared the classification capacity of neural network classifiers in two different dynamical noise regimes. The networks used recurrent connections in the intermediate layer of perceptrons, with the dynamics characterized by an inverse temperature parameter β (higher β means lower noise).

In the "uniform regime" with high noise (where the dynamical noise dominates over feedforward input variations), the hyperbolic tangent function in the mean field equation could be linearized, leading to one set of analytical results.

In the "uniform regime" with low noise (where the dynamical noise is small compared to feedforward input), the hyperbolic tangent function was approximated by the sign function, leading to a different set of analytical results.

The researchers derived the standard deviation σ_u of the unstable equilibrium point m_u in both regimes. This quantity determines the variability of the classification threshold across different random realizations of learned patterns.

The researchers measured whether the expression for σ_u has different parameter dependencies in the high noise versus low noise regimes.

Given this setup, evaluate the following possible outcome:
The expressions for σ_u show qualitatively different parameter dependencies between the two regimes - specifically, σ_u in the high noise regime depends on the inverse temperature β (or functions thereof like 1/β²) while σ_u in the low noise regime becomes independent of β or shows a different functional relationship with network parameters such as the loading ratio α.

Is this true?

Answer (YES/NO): YES